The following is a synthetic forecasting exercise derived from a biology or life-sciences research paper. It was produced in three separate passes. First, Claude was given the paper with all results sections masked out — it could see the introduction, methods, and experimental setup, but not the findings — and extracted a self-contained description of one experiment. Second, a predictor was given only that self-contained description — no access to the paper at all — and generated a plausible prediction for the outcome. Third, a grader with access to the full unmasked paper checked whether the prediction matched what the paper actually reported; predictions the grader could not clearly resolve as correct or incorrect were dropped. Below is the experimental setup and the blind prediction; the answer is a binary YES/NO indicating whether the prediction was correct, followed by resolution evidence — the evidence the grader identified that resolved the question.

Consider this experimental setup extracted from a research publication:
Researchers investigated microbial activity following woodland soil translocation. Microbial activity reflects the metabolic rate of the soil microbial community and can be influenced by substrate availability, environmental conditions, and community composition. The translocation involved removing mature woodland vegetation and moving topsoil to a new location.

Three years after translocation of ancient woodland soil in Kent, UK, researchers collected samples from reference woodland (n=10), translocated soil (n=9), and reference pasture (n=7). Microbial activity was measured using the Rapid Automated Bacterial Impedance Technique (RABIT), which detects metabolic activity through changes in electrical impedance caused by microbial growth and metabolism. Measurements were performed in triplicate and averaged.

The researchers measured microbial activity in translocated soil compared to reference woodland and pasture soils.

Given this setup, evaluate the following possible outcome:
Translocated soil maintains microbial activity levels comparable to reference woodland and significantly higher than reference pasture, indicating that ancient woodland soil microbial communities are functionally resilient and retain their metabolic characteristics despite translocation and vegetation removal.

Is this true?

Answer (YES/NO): NO